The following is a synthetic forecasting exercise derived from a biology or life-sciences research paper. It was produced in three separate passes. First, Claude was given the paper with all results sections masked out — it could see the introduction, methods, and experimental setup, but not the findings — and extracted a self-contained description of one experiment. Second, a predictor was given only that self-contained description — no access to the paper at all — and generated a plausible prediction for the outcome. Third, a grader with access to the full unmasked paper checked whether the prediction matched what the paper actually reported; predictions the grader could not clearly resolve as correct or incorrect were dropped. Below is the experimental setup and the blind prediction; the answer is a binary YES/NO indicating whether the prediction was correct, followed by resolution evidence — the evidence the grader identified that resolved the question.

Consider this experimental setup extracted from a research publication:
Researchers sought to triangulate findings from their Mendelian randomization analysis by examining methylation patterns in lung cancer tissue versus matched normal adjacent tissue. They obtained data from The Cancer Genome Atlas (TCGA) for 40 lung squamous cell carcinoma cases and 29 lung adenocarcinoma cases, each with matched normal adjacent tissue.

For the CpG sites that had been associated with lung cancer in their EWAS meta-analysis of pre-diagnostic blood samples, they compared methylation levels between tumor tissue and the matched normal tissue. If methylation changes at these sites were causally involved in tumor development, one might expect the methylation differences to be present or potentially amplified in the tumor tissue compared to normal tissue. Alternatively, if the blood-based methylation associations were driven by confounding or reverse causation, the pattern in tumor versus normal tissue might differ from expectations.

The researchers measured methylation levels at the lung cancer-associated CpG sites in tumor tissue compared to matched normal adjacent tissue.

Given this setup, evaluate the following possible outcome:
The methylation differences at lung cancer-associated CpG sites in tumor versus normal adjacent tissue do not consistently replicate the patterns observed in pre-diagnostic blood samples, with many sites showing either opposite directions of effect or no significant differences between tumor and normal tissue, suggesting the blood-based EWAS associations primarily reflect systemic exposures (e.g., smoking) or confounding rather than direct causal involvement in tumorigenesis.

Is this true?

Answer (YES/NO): YES